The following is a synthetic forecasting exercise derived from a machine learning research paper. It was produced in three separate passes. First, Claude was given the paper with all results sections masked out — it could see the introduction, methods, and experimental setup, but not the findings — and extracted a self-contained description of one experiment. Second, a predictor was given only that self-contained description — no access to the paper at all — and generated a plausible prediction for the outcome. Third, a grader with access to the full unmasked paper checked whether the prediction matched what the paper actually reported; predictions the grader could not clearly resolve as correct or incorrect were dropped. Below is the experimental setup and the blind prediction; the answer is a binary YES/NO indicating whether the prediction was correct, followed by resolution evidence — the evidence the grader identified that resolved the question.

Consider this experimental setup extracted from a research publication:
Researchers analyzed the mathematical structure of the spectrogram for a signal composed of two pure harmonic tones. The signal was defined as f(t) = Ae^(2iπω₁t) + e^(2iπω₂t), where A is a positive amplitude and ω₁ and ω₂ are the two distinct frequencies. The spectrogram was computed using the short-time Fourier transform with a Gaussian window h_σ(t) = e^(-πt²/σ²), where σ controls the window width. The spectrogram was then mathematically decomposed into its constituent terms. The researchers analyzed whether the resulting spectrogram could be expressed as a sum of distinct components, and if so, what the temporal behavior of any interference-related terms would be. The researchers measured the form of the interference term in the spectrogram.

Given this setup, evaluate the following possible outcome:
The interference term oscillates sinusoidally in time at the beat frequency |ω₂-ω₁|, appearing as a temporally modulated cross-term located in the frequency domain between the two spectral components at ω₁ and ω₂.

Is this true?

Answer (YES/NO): YES